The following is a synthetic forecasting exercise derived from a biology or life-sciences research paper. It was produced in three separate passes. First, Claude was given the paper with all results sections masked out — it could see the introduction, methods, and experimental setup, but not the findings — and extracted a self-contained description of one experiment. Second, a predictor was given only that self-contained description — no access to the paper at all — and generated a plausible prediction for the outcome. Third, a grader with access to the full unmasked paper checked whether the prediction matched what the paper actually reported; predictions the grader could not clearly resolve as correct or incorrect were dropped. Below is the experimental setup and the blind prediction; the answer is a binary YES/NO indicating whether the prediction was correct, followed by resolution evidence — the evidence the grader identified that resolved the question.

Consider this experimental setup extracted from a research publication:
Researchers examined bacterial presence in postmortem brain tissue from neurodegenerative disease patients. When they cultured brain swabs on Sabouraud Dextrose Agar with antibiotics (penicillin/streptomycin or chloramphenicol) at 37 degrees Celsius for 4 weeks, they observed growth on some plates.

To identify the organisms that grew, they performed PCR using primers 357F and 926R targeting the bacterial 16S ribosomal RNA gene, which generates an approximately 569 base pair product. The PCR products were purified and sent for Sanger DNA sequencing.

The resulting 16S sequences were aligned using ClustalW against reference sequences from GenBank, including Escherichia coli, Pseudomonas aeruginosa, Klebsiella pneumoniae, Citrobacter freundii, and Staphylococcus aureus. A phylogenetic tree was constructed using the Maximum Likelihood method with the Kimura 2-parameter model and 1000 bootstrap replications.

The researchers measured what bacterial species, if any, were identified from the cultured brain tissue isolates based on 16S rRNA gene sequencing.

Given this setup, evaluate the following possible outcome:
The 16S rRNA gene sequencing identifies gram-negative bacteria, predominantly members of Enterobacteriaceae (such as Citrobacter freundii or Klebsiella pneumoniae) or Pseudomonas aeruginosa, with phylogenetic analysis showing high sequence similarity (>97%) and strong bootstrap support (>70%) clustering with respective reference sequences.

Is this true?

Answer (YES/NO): YES